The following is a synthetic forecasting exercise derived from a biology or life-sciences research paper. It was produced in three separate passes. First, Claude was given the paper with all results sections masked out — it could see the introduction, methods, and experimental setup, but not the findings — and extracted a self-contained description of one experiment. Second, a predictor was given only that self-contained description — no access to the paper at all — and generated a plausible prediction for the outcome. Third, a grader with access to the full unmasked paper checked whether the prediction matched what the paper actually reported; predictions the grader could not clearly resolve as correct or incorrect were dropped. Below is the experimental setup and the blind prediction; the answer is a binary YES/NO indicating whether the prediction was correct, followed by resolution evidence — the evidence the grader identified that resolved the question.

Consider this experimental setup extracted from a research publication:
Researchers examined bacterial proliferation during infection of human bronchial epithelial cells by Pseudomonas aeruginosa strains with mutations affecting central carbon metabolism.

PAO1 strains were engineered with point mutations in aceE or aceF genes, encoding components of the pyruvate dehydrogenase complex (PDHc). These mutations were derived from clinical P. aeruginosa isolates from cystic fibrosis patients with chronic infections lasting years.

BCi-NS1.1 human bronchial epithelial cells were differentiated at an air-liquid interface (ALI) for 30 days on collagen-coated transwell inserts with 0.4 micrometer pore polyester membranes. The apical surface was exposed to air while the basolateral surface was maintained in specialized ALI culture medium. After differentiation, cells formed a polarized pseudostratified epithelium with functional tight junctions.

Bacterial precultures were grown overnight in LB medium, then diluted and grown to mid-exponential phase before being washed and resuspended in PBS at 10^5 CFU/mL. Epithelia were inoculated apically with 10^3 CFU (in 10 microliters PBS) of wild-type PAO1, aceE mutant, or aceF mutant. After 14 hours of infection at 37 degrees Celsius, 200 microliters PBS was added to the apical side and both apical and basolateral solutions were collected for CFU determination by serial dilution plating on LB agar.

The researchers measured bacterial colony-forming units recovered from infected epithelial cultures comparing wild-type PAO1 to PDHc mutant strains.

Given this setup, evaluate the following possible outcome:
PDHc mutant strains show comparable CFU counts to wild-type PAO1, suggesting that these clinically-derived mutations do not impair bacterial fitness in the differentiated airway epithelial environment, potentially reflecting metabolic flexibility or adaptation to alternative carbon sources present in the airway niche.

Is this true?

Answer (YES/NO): NO